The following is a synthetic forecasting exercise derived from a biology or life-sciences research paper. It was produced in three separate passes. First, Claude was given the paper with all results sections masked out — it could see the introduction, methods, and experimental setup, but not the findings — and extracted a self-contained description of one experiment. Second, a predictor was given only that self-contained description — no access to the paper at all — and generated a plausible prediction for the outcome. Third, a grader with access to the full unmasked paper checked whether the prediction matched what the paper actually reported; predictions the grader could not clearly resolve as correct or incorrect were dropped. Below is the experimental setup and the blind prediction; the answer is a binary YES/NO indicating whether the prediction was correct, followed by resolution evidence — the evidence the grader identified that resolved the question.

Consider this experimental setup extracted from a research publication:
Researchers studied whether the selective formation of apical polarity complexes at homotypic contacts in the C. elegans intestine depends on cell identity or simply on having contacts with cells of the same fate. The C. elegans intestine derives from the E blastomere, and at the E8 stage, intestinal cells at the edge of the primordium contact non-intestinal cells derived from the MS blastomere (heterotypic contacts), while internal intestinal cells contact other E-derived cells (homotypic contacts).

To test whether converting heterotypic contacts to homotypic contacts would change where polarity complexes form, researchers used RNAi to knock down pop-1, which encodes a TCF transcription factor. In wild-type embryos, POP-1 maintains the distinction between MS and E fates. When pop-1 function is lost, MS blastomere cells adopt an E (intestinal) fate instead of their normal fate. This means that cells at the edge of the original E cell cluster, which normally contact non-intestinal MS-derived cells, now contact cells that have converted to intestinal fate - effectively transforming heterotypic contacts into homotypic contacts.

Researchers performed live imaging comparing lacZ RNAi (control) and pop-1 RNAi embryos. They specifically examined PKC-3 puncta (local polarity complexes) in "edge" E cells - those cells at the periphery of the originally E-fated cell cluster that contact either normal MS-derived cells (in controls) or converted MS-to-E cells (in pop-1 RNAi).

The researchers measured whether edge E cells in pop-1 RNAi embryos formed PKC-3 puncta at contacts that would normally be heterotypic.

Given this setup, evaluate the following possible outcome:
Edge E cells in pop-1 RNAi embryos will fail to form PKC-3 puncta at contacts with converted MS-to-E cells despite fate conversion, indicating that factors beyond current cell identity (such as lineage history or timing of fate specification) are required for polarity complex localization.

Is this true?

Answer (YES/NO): NO